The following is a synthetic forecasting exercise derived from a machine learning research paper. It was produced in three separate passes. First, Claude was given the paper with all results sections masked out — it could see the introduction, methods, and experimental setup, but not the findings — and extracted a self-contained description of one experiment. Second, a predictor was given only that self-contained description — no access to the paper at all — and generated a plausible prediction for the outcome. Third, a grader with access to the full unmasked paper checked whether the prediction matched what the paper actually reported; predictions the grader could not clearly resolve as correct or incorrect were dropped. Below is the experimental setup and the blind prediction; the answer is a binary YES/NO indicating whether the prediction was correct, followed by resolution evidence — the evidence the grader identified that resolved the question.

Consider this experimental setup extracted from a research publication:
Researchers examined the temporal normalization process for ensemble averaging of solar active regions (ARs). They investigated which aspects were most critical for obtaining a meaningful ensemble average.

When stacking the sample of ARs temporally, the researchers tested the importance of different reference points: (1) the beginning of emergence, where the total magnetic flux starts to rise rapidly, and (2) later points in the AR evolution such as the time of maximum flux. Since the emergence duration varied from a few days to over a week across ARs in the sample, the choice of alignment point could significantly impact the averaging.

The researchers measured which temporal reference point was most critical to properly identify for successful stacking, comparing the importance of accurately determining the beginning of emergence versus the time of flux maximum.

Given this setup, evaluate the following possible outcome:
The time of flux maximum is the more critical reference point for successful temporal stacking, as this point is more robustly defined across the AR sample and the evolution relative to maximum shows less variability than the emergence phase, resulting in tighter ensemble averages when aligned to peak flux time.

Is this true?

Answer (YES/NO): NO